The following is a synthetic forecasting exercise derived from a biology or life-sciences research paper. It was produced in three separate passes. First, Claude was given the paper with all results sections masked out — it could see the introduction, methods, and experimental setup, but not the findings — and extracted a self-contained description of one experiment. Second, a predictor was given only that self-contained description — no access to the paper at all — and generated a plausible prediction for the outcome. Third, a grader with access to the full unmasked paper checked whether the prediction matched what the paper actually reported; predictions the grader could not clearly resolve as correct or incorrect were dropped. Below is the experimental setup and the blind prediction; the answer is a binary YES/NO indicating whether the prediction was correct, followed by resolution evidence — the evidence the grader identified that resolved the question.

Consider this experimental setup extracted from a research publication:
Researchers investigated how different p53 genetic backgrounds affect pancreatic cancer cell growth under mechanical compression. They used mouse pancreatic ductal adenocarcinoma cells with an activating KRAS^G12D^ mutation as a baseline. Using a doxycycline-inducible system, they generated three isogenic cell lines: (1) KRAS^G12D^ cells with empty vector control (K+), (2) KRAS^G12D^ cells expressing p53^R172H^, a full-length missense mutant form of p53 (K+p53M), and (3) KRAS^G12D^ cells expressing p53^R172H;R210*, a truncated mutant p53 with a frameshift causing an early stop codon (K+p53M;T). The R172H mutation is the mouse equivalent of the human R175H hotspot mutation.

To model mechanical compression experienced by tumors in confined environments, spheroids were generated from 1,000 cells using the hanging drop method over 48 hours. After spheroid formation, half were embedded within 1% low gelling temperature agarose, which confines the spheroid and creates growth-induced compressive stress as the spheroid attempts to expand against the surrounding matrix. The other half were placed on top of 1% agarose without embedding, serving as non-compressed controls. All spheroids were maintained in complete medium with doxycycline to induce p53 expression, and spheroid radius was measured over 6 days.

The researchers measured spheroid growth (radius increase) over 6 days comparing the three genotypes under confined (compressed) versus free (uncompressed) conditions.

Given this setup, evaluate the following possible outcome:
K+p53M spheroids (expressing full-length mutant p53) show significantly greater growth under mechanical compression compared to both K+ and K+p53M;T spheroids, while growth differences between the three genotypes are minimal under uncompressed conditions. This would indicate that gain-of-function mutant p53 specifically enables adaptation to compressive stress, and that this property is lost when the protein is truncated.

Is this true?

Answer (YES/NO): NO